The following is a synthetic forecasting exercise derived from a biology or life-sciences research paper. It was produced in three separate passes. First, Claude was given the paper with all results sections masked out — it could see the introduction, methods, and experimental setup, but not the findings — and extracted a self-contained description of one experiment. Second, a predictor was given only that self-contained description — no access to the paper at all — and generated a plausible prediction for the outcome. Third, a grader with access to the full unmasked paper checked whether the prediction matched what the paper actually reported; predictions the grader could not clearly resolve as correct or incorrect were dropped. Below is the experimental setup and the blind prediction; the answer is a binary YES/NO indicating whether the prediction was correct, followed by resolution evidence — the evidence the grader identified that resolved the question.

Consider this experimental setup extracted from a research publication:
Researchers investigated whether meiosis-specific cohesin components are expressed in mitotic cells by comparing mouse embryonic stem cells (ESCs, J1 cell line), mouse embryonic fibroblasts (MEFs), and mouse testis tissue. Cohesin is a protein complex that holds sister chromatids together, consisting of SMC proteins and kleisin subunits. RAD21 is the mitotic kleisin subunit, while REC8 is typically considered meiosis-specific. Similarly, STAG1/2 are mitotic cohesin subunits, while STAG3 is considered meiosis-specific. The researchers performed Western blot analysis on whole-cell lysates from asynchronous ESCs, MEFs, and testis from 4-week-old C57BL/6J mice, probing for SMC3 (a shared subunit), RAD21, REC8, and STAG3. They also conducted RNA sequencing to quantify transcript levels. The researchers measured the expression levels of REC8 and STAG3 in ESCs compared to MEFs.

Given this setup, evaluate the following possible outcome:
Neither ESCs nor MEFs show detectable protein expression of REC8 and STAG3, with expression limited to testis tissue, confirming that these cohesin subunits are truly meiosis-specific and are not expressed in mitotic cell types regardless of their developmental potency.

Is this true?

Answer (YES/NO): NO